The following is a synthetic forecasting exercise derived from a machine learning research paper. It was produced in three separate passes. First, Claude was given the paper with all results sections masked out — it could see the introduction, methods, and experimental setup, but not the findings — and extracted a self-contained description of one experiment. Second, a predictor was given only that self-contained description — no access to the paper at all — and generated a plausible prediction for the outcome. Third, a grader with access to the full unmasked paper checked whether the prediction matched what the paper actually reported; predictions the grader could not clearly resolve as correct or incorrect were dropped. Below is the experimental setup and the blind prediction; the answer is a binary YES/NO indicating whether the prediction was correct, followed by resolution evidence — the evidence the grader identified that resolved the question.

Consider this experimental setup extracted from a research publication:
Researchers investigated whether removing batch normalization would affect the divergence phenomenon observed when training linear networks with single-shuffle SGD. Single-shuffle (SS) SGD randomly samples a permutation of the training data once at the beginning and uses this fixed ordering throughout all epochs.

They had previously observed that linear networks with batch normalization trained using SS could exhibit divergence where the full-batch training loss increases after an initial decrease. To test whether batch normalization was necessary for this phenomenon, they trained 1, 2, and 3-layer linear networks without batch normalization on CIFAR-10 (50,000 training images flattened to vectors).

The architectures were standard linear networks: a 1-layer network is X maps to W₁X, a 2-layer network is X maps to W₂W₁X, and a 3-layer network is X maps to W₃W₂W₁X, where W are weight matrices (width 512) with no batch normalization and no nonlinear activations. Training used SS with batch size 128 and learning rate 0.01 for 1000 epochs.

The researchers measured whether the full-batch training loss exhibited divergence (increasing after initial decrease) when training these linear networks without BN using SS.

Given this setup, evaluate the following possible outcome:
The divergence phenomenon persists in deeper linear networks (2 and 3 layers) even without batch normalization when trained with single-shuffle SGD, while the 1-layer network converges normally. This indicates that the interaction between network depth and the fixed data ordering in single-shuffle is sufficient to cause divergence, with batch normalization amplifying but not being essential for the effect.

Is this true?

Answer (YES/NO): NO